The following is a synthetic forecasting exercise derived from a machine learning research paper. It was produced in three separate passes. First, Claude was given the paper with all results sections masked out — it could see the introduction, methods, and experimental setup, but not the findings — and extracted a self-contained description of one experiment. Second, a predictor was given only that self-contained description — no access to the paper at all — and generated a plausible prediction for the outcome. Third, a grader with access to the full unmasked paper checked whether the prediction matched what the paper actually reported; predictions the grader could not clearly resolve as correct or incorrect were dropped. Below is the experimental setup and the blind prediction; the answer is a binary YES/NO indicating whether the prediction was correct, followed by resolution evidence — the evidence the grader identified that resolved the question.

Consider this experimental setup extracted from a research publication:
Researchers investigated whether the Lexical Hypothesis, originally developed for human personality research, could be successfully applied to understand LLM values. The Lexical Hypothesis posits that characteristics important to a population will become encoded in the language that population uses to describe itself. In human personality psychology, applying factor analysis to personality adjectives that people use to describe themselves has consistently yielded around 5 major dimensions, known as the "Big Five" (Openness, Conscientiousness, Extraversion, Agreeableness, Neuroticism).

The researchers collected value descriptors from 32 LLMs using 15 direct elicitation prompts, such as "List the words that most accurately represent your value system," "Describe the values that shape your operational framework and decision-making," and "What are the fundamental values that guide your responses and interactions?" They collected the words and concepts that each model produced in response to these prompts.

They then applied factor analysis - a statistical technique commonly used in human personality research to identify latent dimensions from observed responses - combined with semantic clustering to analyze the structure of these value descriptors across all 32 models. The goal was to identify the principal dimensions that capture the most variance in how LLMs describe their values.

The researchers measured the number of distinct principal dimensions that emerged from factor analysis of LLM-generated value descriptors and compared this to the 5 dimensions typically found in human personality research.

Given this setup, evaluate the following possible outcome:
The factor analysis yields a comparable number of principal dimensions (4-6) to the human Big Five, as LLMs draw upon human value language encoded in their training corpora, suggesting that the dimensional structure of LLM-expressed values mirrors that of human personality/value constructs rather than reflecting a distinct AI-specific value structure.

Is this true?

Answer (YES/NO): NO